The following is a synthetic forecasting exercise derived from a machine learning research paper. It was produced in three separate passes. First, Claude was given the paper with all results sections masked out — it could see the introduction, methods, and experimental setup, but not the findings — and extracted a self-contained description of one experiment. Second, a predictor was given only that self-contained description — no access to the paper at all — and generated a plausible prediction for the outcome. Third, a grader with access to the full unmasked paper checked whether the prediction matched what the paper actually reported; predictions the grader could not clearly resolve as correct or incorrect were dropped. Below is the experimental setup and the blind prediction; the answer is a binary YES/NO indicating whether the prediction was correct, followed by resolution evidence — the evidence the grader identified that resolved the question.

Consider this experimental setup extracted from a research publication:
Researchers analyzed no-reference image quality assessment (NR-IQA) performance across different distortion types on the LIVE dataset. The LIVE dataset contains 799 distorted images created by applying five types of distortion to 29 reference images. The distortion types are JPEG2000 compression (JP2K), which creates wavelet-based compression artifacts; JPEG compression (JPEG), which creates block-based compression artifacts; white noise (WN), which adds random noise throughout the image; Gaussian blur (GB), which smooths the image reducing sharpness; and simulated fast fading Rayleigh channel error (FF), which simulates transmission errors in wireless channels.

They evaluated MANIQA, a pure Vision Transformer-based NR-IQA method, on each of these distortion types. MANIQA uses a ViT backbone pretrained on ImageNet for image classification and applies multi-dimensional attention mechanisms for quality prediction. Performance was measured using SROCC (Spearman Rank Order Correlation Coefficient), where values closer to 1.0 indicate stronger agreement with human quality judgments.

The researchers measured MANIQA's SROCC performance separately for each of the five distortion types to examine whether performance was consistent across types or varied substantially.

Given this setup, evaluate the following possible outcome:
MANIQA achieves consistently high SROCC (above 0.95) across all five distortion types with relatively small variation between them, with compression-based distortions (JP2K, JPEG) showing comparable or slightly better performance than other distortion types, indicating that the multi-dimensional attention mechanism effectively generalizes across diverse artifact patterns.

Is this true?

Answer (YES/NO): NO